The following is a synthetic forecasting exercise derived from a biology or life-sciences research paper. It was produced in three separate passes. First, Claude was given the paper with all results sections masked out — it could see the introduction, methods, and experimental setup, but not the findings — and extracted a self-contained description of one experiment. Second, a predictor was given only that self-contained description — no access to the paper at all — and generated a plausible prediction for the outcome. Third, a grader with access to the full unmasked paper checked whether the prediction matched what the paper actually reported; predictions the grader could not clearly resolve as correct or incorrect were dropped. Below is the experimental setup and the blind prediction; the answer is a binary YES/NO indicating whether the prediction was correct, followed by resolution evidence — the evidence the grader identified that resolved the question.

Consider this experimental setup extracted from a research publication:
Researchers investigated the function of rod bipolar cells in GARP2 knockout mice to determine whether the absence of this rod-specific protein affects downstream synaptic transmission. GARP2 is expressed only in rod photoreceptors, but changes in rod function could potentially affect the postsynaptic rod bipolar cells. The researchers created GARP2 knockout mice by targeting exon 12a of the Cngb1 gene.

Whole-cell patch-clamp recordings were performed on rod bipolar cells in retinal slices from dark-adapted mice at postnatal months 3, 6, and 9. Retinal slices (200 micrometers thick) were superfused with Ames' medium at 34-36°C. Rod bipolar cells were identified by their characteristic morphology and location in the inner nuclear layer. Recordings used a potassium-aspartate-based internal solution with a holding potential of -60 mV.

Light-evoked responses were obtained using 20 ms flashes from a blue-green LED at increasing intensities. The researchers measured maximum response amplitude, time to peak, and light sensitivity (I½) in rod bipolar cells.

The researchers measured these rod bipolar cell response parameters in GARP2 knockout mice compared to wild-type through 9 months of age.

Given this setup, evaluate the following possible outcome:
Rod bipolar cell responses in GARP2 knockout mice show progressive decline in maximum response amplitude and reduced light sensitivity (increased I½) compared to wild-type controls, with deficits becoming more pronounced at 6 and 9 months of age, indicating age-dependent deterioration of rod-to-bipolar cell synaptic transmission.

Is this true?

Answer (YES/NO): NO